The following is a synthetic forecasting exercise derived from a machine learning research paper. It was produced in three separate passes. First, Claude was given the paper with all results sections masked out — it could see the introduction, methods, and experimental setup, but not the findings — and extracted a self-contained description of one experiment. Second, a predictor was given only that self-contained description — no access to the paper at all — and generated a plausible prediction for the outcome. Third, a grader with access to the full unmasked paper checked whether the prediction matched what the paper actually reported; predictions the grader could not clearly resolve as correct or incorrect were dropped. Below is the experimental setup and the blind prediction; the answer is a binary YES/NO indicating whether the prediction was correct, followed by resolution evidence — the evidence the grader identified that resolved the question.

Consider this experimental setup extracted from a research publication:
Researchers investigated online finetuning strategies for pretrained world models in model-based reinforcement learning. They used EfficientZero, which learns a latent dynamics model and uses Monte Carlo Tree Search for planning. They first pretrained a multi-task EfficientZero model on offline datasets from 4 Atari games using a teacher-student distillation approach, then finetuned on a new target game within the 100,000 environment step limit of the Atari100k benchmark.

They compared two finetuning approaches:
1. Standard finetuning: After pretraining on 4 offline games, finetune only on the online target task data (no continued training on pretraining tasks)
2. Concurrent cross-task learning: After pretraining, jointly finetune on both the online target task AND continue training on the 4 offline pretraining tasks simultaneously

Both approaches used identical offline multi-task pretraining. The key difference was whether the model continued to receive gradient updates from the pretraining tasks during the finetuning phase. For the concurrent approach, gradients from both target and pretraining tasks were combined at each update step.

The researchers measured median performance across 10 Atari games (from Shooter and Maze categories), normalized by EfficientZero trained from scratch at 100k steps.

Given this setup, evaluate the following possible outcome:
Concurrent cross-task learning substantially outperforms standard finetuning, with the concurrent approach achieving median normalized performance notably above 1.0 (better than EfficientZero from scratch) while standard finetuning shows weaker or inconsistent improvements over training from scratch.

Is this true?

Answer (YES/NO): NO